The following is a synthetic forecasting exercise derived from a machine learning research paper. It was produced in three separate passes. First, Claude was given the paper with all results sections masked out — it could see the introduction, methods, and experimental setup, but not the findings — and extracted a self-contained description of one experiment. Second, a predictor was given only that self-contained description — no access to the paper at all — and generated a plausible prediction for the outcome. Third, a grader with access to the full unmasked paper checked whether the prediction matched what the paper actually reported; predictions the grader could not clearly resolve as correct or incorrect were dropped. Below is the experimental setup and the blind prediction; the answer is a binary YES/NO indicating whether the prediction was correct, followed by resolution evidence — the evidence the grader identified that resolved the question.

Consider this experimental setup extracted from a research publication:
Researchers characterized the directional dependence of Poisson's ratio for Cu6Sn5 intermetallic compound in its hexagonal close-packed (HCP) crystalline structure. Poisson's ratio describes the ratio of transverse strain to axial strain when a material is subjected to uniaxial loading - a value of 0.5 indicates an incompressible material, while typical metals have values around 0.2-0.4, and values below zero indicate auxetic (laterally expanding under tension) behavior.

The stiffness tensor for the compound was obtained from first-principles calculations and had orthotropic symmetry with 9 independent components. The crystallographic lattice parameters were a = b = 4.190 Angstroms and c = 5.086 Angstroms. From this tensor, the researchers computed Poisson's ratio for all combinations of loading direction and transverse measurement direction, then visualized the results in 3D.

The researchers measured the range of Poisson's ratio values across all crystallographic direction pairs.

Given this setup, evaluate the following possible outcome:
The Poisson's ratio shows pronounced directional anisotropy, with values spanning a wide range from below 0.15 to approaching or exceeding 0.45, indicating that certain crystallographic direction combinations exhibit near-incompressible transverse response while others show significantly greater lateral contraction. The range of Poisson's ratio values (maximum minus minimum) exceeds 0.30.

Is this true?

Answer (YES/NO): YES